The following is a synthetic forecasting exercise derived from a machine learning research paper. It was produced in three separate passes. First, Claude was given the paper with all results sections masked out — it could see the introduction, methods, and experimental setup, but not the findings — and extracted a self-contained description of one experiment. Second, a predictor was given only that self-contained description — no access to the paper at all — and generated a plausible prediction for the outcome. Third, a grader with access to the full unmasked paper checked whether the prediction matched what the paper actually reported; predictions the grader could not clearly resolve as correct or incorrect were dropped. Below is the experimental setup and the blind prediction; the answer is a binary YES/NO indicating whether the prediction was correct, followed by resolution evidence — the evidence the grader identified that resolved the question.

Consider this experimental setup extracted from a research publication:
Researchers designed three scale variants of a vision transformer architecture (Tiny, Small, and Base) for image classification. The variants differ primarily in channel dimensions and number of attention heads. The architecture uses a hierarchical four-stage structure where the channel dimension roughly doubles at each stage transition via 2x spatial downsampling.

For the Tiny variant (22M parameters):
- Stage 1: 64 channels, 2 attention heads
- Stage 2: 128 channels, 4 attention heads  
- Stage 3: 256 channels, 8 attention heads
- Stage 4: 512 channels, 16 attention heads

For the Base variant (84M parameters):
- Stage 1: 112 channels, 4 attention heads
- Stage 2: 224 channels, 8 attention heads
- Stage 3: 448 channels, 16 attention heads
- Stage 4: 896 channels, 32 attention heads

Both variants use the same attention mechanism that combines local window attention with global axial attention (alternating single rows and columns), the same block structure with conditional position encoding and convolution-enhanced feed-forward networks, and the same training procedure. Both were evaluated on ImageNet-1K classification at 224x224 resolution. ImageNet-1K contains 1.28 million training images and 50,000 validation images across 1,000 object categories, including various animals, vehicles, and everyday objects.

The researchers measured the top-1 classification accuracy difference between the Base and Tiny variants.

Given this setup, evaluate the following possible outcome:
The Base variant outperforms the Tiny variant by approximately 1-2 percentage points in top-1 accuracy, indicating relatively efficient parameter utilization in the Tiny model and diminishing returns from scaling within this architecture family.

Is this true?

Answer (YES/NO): YES